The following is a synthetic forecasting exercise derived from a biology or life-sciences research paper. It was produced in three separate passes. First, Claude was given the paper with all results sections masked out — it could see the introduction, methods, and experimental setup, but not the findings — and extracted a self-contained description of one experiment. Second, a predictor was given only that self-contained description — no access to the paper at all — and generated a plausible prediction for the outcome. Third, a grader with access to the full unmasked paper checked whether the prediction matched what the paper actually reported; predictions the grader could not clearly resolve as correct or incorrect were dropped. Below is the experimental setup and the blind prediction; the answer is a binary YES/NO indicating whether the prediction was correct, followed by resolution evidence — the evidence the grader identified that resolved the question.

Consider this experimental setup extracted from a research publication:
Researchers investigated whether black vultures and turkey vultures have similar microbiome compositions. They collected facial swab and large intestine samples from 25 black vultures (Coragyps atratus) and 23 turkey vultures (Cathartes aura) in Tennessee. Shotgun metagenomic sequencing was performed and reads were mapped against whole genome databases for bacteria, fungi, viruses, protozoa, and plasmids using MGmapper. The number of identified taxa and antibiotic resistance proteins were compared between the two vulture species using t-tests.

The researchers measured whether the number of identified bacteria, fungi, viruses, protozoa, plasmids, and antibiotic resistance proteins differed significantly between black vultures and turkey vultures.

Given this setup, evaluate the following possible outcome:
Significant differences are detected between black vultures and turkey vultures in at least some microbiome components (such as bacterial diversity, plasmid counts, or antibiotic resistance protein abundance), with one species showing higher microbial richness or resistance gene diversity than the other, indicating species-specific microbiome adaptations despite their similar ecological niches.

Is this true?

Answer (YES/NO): NO